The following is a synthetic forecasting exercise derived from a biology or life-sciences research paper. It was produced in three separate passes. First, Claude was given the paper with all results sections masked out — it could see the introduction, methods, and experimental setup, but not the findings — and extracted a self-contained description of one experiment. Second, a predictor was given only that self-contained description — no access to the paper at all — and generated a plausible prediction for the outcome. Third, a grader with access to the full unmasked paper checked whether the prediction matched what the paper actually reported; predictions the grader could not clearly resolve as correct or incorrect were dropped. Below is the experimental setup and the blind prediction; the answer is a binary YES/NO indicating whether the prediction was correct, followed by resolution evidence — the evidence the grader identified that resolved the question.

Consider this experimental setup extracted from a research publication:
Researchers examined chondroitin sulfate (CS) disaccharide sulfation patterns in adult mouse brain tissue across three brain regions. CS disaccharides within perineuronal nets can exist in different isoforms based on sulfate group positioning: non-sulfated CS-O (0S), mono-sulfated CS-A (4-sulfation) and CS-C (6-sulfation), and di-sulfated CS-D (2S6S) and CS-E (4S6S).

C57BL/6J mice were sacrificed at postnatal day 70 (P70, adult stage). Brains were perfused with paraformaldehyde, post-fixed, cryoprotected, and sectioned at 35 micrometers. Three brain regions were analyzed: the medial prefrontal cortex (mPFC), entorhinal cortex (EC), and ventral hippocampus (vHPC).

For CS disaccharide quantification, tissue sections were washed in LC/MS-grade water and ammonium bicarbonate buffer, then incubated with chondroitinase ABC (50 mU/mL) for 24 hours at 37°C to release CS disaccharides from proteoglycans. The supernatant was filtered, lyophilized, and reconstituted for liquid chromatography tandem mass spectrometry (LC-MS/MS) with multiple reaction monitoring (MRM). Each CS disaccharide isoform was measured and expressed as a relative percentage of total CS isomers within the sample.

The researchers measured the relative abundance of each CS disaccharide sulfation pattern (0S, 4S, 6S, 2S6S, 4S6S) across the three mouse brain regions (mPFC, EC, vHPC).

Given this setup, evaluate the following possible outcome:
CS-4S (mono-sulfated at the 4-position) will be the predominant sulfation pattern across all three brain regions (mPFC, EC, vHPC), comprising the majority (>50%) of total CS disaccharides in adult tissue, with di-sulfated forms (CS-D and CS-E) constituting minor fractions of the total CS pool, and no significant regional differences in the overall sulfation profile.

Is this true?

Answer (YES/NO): NO